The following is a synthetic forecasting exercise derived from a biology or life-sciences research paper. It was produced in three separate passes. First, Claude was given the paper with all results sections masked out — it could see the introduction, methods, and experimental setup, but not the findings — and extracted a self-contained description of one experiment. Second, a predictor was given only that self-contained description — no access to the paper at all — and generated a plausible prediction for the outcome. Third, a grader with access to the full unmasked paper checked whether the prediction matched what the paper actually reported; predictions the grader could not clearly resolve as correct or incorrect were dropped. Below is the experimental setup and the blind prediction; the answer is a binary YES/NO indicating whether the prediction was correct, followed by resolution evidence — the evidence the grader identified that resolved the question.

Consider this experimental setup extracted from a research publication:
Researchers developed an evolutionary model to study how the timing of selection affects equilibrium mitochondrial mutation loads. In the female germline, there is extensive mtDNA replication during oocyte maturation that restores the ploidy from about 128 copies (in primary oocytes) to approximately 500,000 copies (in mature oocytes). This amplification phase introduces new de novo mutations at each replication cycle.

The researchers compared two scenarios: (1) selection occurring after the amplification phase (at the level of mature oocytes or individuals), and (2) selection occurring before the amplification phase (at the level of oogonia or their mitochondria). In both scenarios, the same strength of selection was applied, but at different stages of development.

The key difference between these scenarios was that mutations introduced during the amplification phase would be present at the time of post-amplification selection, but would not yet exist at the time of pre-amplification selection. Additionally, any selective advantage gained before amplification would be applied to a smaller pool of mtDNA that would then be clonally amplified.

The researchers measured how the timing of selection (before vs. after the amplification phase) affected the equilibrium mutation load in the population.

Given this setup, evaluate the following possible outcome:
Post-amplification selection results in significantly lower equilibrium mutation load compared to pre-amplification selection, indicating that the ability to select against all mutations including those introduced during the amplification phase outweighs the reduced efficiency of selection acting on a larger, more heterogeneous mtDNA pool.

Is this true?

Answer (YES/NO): NO